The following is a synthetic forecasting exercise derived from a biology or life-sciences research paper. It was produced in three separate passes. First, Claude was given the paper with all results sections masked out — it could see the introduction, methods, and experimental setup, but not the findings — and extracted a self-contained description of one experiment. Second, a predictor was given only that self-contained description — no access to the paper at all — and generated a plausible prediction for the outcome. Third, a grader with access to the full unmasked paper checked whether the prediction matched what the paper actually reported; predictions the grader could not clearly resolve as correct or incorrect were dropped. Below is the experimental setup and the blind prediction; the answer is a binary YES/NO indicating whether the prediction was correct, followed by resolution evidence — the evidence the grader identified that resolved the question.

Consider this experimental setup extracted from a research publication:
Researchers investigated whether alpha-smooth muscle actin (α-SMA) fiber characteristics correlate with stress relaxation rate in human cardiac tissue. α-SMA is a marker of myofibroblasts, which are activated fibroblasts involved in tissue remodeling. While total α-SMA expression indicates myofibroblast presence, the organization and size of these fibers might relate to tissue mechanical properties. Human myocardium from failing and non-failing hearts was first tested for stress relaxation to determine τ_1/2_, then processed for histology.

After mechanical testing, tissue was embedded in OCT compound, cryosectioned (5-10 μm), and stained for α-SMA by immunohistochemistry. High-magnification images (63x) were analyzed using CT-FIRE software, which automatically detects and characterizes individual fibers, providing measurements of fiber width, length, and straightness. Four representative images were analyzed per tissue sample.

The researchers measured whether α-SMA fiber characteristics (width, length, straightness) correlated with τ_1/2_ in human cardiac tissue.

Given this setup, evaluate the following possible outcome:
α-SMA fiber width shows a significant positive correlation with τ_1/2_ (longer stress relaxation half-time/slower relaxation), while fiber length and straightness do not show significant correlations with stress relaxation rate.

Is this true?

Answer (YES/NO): NO